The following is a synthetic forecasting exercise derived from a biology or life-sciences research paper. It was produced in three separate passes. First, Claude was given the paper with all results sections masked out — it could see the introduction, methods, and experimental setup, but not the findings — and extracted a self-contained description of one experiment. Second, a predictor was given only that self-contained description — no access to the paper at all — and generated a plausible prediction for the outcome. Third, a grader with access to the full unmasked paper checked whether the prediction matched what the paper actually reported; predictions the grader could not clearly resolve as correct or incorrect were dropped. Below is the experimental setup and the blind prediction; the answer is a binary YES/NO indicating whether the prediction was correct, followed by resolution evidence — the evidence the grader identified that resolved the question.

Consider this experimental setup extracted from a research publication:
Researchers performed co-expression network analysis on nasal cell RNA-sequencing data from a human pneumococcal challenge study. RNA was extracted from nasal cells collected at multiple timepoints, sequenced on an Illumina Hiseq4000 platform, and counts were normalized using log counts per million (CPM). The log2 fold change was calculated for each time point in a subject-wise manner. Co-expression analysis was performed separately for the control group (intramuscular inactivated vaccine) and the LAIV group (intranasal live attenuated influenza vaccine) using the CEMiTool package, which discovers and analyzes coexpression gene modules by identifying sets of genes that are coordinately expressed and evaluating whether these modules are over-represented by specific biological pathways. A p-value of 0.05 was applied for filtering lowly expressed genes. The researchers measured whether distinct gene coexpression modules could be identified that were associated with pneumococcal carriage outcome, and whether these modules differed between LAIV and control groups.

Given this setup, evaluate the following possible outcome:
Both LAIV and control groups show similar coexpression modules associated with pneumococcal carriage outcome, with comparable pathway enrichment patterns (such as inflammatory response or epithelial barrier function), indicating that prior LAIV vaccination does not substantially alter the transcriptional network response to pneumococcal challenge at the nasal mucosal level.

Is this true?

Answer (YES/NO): NO